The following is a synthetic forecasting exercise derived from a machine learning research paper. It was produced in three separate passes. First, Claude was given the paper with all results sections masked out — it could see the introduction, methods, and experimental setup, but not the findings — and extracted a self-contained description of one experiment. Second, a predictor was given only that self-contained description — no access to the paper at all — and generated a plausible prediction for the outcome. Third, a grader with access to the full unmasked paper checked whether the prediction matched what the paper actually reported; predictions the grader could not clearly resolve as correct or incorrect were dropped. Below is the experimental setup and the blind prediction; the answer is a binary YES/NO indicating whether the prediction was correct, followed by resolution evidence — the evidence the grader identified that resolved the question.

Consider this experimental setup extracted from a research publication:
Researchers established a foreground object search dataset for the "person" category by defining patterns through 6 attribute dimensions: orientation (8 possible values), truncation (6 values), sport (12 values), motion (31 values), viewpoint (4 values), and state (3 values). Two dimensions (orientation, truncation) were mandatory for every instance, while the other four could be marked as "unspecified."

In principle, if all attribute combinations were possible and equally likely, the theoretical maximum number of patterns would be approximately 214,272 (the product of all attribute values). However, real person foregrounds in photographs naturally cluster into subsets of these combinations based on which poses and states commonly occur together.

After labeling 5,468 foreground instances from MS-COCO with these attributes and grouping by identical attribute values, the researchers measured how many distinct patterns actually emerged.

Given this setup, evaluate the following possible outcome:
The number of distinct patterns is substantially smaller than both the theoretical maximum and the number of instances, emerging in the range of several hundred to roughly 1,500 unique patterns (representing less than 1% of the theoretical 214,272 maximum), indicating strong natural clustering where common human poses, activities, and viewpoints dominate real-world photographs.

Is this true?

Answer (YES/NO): YES